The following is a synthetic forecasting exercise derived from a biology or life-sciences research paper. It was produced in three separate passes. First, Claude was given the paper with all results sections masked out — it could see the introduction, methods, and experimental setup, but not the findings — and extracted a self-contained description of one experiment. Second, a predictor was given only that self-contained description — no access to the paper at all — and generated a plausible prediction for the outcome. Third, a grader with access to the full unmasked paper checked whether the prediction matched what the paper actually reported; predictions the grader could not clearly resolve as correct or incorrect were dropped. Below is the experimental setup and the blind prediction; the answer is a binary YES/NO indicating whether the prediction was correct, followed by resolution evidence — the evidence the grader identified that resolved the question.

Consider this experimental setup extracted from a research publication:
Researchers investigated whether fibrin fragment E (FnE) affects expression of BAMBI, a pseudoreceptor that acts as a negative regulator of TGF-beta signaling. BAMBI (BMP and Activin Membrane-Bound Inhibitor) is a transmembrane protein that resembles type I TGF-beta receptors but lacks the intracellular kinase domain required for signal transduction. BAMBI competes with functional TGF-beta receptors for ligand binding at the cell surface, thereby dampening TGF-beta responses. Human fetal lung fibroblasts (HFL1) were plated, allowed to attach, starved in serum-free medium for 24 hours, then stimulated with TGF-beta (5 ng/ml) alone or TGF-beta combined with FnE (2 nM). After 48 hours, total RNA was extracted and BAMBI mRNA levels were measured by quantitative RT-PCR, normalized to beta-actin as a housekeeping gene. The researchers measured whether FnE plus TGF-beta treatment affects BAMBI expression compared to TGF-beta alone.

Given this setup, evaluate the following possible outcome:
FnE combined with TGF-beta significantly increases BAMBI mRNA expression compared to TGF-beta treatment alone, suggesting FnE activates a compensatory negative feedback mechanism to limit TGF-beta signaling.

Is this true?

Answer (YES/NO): NO